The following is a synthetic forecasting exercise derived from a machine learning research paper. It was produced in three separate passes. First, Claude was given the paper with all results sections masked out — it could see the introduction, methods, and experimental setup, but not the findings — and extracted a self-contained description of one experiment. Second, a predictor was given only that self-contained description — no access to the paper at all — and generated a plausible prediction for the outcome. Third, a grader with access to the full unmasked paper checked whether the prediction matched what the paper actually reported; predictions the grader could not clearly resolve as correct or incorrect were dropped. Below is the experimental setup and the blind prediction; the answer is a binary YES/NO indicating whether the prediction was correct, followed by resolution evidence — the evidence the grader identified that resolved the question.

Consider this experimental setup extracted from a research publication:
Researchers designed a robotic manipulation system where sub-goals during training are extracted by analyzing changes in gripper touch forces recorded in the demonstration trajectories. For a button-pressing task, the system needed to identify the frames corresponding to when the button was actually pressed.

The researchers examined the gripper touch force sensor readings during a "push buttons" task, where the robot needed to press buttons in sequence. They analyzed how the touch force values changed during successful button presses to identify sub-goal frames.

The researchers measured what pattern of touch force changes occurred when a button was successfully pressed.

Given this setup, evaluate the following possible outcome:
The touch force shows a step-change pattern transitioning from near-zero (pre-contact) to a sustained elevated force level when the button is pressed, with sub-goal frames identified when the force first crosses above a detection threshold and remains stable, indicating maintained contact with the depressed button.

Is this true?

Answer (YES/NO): NO